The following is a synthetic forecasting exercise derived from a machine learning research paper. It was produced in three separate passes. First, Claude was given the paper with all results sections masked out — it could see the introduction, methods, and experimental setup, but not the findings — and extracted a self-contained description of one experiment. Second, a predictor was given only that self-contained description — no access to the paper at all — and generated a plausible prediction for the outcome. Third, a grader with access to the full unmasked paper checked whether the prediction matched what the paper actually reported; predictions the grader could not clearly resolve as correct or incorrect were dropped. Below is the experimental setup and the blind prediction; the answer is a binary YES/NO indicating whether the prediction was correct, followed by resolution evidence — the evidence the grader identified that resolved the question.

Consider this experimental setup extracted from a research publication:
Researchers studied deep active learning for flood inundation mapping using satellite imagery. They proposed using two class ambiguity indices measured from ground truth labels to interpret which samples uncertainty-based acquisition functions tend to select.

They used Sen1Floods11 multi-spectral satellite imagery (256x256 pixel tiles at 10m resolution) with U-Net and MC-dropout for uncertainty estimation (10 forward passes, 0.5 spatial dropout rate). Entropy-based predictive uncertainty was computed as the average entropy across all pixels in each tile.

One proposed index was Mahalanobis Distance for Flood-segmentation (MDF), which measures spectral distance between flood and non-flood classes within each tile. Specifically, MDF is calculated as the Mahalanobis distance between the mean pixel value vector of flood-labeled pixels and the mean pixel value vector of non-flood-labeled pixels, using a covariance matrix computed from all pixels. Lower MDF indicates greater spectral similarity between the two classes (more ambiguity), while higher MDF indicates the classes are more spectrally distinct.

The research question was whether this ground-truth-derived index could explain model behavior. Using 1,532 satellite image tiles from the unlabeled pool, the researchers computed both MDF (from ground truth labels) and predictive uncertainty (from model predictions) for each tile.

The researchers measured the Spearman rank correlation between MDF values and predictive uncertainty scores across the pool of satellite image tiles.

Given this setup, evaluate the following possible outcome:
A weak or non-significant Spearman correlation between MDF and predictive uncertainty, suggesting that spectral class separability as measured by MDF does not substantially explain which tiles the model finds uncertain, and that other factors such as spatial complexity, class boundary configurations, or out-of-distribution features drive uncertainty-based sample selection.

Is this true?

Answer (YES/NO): NO